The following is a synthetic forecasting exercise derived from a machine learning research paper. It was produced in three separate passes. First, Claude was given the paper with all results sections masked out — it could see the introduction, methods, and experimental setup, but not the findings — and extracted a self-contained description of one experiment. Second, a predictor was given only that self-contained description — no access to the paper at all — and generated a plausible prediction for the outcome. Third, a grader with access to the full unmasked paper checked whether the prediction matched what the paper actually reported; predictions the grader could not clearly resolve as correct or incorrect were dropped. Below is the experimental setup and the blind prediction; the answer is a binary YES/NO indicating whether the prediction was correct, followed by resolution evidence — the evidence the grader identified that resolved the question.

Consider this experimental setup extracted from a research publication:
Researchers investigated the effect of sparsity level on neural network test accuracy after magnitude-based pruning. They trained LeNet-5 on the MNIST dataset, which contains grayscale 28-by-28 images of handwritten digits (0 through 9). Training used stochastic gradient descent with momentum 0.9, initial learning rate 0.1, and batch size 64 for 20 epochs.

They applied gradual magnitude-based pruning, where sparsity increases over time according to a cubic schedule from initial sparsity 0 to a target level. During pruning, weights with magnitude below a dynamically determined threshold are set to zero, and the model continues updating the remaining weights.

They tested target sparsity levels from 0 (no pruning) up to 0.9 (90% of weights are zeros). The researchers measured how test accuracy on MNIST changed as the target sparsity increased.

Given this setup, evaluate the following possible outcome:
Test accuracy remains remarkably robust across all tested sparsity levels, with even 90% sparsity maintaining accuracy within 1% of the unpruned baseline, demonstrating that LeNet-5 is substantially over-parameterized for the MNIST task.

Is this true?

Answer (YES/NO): NO